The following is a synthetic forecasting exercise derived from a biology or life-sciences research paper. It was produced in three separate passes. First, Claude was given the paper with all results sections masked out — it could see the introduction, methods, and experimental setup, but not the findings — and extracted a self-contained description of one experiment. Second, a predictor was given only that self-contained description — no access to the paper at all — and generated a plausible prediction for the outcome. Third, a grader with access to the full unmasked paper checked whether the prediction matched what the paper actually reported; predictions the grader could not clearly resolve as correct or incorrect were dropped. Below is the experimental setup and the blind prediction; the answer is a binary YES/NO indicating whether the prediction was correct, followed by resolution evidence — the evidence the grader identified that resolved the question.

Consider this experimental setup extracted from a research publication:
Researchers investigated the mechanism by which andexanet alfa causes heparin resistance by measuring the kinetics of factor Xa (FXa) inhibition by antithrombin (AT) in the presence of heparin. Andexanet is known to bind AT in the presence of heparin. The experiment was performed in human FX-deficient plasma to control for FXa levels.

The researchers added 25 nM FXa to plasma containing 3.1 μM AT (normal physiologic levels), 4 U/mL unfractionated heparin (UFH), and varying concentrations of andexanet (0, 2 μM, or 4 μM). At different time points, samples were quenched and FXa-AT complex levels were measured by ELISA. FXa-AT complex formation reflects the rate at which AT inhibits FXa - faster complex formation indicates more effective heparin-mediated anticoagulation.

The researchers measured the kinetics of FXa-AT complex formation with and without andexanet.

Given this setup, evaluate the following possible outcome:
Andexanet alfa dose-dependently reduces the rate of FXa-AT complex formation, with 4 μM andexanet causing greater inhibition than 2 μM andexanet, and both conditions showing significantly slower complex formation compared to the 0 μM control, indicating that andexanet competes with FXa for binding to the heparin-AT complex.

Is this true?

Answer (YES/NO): YES